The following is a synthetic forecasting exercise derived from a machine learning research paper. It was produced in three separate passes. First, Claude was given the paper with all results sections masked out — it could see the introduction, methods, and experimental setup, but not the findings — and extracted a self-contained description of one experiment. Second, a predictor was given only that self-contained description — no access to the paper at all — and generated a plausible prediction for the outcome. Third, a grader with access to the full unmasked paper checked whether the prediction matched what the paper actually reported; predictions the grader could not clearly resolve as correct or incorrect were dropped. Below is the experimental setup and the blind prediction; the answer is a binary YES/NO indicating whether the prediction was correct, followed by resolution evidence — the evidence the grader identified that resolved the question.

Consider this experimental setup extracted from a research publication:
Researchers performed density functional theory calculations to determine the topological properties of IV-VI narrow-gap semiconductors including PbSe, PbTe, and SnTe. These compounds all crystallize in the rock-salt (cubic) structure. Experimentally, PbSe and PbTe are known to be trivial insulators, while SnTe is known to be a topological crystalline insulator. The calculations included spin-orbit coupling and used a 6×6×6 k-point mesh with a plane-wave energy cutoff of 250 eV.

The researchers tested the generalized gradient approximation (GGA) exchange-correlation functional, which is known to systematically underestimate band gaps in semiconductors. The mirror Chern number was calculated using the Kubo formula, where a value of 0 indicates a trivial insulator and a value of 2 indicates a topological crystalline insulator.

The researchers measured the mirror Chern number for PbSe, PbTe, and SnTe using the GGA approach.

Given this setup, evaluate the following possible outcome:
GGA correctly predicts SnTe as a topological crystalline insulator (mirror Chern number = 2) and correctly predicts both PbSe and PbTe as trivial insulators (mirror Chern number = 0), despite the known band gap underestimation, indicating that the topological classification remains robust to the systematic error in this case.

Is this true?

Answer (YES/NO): NO